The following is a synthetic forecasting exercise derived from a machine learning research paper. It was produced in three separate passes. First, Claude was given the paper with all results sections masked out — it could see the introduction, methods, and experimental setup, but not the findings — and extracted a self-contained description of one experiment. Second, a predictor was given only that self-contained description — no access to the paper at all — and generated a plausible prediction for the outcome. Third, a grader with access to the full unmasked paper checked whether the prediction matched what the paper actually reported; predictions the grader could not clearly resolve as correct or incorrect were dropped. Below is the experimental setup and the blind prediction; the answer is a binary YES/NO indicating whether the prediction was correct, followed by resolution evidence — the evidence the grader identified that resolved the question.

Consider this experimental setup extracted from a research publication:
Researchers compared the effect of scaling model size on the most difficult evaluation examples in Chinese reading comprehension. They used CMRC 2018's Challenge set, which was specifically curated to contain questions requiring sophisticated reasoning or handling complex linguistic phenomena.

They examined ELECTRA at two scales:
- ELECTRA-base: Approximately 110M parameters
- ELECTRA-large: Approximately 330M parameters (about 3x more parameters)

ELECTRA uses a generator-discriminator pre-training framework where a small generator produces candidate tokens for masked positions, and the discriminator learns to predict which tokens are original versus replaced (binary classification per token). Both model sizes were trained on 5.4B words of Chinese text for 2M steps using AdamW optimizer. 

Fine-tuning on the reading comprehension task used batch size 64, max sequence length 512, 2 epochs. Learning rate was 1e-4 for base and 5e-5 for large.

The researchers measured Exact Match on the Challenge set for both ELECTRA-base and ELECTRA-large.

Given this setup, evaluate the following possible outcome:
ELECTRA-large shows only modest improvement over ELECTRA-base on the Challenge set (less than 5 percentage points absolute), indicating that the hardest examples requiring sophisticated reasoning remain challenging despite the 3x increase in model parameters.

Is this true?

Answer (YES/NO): YES